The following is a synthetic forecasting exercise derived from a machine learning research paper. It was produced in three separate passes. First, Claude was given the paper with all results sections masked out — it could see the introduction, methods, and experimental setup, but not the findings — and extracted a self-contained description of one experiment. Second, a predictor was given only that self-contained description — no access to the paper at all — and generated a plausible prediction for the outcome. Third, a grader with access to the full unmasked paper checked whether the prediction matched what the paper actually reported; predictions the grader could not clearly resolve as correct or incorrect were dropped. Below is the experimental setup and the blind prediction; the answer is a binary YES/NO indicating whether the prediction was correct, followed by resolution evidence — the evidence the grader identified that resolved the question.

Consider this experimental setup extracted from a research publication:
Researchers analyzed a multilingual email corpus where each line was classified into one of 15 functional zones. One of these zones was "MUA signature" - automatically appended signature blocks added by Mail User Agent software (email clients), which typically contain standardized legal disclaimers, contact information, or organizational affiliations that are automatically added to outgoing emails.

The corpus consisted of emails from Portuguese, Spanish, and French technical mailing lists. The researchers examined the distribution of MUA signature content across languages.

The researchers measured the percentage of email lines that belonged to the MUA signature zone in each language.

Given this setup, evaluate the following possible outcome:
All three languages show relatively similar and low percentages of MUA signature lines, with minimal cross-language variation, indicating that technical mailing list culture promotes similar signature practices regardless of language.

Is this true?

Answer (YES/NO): NO